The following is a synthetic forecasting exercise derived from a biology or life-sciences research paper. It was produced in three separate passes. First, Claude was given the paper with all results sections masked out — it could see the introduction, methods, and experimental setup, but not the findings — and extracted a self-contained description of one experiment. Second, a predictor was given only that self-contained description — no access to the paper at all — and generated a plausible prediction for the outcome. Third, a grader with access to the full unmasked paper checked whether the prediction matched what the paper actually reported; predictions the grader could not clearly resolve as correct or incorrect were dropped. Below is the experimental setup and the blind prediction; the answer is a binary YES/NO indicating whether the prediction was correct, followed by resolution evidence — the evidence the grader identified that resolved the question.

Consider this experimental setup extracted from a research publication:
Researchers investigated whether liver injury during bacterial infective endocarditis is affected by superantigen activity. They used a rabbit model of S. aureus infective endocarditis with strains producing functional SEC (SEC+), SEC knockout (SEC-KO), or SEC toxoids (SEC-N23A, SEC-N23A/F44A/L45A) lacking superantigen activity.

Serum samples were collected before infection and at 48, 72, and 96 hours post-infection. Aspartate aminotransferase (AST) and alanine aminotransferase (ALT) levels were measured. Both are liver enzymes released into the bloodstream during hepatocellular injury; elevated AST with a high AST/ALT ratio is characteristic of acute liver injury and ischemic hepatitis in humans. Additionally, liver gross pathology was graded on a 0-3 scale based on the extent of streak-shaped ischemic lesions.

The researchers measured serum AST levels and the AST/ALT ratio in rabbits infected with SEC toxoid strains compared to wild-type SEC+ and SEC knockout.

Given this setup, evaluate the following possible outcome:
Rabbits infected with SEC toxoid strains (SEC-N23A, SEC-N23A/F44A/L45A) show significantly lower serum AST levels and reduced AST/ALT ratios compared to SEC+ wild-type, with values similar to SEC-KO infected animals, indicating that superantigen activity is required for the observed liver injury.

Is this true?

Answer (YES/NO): YES